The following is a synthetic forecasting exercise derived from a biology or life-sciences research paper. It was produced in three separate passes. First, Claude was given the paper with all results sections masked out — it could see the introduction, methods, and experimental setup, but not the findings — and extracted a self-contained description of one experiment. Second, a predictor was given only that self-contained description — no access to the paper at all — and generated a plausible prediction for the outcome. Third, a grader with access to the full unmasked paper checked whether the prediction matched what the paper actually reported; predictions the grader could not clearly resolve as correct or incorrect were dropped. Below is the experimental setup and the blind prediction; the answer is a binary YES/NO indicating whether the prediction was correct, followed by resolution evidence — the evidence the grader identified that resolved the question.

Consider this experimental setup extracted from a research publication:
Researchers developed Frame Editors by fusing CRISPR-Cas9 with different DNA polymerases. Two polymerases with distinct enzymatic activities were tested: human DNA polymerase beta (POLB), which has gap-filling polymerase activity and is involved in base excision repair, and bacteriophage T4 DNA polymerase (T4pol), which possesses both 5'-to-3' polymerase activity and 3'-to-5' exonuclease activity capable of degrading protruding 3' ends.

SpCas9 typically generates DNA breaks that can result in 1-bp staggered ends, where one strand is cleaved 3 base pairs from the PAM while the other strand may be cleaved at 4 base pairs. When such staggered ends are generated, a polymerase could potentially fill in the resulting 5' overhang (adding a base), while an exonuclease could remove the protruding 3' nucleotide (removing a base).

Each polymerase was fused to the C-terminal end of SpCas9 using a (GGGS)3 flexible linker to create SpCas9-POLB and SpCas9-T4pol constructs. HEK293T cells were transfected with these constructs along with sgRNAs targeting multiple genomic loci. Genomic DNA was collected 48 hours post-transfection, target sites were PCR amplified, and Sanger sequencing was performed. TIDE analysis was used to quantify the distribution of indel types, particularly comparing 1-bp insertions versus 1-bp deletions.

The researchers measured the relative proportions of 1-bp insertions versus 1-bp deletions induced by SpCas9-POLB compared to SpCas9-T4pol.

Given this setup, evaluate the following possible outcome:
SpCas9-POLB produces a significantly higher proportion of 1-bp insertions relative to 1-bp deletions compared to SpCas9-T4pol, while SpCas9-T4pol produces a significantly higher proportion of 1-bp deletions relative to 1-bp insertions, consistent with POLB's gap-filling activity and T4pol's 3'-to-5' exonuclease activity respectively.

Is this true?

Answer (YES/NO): YES